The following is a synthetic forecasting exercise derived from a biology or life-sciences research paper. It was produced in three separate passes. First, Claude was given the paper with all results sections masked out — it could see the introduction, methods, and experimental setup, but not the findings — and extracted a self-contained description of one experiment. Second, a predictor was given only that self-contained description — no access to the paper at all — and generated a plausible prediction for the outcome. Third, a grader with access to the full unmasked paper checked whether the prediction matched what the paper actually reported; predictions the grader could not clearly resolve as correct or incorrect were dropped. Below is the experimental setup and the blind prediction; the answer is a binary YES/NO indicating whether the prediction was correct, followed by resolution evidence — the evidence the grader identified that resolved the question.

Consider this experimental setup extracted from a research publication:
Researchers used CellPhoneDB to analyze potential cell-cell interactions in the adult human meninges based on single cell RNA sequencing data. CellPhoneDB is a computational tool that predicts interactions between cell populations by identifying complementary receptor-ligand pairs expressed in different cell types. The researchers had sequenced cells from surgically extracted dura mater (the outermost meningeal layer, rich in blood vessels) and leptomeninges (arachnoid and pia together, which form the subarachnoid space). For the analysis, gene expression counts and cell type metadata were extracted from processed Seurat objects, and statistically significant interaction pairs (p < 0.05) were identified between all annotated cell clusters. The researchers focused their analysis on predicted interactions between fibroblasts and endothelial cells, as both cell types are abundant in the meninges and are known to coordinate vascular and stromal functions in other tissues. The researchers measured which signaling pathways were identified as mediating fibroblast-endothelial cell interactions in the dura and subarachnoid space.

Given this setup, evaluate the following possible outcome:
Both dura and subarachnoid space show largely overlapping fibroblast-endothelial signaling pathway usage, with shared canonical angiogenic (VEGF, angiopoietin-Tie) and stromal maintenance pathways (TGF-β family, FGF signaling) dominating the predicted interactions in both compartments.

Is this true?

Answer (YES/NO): NO